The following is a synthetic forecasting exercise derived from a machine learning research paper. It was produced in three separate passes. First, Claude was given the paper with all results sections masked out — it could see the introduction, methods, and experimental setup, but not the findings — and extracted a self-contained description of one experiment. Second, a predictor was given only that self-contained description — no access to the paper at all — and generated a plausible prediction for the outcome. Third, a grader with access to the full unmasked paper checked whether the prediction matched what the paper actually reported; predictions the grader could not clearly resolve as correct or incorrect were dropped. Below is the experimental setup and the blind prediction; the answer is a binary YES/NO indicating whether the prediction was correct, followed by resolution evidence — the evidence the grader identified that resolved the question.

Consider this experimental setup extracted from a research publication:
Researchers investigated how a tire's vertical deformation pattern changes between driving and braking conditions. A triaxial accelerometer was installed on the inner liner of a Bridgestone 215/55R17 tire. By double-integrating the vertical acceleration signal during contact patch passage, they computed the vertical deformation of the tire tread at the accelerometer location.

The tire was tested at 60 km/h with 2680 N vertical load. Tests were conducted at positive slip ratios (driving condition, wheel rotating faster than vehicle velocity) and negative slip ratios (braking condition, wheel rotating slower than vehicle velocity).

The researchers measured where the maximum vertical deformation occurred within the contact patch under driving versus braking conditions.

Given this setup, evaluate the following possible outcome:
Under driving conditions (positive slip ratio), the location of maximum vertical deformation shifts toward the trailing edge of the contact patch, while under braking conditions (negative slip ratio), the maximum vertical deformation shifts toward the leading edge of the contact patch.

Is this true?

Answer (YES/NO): YES